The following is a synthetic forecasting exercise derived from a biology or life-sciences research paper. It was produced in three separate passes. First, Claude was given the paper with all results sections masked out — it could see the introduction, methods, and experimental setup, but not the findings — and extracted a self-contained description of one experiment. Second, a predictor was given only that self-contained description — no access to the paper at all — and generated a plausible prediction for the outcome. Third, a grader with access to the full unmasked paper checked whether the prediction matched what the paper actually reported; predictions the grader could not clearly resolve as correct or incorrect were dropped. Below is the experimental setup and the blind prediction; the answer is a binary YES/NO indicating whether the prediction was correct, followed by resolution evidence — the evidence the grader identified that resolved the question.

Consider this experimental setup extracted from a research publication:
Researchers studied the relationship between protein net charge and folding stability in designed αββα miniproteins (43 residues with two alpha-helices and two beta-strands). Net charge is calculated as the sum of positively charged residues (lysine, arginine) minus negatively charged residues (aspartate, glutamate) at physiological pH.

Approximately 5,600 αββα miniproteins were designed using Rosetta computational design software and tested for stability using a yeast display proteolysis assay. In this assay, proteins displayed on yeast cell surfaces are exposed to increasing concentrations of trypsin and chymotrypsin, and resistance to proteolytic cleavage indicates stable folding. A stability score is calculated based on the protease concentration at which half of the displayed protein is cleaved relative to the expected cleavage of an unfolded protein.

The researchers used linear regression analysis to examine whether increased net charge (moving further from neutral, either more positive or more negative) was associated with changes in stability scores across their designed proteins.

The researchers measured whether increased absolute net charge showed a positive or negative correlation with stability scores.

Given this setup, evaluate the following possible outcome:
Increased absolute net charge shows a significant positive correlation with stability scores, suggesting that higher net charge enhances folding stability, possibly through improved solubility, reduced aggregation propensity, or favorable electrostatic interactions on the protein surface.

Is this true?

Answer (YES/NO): NO